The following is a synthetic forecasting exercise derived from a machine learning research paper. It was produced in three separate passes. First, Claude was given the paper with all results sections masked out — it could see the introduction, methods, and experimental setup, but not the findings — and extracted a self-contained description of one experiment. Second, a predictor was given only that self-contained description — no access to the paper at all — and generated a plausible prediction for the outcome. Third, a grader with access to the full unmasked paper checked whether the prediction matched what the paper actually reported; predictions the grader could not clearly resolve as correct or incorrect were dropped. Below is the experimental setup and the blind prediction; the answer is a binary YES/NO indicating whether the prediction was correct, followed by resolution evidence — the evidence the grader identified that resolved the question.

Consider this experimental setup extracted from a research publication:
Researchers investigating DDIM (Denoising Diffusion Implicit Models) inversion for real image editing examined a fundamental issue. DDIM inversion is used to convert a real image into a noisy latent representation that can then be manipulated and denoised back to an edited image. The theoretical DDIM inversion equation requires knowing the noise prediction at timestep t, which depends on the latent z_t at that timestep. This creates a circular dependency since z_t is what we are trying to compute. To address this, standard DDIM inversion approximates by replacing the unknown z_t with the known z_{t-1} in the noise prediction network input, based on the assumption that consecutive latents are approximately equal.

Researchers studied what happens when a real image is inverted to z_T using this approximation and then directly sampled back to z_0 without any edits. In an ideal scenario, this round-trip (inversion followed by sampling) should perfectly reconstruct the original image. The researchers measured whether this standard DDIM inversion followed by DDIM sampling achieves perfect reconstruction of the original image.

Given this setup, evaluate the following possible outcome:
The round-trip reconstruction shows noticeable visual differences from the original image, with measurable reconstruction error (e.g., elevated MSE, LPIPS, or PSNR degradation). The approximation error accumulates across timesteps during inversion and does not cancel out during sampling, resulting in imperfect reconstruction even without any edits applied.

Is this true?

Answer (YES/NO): YES